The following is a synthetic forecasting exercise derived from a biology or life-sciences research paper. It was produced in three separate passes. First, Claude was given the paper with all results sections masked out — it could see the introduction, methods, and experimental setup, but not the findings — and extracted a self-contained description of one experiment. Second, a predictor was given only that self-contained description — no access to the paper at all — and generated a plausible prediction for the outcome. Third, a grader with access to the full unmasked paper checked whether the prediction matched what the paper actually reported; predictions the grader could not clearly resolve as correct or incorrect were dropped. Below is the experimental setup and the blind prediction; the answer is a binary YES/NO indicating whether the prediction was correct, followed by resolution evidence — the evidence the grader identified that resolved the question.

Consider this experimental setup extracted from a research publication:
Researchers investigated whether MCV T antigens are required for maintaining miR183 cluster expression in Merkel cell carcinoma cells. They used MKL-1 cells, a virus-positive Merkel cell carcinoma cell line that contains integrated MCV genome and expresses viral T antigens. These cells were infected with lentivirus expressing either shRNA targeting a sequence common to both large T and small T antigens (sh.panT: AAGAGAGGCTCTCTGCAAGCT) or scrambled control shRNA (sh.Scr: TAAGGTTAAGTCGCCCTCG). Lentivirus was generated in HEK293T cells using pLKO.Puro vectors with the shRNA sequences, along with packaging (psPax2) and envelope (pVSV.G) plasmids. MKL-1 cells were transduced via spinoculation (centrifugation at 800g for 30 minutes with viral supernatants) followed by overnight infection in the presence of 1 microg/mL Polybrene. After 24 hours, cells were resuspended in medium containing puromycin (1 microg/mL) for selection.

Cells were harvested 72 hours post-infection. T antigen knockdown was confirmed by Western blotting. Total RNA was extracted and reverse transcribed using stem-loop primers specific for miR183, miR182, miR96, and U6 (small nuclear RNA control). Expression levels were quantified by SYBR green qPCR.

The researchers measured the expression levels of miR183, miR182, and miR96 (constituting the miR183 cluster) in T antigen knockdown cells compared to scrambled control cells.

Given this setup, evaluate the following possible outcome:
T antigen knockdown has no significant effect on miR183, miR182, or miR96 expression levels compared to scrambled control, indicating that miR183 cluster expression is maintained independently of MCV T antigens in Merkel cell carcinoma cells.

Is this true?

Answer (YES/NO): NO